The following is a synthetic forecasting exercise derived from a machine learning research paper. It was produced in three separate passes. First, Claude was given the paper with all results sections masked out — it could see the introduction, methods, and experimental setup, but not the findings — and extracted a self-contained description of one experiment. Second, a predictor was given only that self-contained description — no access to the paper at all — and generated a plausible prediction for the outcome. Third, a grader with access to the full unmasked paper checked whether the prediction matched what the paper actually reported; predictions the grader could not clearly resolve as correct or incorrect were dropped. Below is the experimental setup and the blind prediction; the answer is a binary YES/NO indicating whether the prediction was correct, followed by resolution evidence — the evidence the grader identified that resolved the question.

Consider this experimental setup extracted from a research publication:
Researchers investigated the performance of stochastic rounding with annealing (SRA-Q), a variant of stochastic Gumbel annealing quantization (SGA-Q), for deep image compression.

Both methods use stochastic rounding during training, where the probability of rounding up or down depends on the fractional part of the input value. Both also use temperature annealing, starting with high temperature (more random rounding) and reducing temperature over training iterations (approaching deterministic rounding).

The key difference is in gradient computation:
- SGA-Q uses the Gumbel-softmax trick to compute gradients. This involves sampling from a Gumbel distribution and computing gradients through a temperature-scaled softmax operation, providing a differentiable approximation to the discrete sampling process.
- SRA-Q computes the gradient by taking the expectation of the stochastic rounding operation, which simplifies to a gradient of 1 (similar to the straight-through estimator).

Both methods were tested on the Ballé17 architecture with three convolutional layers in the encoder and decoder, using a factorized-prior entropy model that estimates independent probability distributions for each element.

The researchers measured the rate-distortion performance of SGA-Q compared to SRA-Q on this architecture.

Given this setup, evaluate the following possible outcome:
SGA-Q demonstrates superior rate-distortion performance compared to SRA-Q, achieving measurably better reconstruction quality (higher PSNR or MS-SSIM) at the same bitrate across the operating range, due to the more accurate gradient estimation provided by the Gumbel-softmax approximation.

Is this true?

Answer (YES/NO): YES